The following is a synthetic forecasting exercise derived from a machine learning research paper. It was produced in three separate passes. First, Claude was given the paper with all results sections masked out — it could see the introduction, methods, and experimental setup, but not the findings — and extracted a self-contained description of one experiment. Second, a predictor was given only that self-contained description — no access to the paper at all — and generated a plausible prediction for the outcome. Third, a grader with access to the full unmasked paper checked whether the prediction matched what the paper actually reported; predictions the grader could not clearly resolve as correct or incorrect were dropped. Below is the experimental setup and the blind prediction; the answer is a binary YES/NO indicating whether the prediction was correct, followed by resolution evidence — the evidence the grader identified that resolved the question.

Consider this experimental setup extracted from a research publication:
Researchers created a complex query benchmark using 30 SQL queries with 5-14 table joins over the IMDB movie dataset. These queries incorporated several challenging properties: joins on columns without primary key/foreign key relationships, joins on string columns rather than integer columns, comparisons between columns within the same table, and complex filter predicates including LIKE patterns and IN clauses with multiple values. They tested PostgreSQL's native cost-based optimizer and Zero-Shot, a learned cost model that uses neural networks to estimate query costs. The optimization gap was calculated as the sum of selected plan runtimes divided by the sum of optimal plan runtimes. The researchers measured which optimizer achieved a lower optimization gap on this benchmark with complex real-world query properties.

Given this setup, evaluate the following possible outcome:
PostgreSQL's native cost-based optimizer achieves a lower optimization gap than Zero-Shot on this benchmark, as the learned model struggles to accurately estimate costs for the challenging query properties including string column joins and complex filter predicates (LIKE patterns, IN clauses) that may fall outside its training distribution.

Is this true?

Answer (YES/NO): NO